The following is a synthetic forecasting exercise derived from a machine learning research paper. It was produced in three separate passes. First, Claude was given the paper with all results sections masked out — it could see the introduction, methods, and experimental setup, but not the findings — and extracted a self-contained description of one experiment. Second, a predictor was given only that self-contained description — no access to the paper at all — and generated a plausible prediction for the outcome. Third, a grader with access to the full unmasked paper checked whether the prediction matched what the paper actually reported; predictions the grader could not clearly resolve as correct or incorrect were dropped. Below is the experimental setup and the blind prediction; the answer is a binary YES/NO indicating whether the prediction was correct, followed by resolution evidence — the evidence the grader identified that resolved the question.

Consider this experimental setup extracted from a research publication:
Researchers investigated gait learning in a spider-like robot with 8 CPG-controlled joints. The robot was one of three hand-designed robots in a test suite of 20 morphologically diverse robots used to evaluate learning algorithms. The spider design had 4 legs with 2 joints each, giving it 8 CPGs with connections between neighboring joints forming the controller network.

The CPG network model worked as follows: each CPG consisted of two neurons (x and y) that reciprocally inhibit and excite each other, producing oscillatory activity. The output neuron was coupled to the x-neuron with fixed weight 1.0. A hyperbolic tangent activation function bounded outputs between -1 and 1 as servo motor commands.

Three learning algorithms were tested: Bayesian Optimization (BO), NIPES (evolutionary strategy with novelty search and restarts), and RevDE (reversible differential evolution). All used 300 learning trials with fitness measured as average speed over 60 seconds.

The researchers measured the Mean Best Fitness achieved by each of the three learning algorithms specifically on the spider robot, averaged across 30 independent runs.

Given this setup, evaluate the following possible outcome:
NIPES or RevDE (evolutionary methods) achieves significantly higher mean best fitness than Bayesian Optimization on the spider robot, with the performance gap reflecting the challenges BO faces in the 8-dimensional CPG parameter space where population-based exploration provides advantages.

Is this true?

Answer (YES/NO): NO